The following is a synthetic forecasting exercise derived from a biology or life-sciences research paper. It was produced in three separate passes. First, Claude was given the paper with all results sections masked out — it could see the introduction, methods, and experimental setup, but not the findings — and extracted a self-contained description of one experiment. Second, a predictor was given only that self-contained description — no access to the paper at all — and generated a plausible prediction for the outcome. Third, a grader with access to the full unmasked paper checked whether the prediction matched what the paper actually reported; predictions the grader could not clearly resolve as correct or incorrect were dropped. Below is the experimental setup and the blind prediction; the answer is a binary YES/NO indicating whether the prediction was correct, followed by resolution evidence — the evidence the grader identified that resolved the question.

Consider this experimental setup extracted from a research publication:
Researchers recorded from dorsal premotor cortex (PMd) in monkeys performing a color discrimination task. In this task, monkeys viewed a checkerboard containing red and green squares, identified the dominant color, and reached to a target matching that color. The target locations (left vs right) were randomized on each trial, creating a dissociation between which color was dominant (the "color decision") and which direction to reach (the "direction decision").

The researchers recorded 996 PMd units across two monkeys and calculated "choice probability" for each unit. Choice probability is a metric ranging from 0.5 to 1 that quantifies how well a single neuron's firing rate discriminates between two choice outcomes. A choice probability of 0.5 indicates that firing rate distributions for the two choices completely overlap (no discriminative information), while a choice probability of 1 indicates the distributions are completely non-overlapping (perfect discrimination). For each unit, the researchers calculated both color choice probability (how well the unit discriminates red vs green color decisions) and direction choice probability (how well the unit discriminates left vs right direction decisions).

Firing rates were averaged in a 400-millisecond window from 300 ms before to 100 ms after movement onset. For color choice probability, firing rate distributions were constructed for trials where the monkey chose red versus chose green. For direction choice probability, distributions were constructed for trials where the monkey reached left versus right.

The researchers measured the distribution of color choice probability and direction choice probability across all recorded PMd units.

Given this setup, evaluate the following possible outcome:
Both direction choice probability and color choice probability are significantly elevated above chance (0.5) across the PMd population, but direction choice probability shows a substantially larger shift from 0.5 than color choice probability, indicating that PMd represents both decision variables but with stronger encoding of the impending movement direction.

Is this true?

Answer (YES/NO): NO